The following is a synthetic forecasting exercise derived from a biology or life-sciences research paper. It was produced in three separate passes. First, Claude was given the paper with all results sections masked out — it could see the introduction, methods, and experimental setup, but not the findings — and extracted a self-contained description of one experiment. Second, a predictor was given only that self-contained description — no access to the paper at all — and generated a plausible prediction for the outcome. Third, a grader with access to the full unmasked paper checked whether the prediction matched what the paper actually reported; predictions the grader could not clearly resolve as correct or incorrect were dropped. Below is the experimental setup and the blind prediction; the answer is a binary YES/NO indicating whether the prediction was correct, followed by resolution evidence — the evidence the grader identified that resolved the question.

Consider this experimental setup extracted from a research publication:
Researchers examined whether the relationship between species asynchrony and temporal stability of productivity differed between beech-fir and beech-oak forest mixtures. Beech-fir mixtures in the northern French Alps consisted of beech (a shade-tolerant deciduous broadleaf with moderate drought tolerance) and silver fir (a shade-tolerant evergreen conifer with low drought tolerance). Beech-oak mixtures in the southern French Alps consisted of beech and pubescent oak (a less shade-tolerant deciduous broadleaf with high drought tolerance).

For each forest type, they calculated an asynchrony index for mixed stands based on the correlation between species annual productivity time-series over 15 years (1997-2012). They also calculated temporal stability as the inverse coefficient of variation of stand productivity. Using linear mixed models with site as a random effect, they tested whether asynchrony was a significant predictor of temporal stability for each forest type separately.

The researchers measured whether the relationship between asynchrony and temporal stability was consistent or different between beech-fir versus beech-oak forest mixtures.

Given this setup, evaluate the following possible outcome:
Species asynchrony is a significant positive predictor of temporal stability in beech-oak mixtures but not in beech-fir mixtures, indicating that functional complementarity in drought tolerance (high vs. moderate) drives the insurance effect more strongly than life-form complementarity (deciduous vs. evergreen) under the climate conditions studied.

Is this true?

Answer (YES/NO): NO